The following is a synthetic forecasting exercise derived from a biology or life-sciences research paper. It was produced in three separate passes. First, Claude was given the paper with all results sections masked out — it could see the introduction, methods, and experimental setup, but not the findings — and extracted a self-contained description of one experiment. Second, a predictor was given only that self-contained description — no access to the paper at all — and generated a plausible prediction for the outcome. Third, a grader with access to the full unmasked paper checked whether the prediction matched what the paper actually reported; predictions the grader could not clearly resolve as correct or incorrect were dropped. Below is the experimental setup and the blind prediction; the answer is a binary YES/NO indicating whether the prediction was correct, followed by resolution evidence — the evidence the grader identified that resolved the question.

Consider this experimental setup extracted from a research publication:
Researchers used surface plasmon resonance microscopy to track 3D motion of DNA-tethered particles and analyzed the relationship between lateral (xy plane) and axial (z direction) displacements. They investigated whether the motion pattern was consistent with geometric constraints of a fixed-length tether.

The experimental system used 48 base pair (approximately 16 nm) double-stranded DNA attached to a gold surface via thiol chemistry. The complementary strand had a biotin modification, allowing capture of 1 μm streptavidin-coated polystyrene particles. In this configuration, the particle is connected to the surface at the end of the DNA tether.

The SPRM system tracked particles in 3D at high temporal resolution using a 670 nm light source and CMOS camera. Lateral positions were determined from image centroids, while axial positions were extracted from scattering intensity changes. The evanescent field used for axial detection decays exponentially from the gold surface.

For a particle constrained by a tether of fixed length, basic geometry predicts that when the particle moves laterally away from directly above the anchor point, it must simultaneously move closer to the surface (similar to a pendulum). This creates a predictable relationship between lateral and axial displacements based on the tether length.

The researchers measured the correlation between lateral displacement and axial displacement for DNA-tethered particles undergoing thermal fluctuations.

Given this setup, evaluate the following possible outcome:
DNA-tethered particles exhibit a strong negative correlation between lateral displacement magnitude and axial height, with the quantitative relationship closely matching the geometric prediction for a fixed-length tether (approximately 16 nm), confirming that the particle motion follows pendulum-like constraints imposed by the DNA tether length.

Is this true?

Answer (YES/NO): YES